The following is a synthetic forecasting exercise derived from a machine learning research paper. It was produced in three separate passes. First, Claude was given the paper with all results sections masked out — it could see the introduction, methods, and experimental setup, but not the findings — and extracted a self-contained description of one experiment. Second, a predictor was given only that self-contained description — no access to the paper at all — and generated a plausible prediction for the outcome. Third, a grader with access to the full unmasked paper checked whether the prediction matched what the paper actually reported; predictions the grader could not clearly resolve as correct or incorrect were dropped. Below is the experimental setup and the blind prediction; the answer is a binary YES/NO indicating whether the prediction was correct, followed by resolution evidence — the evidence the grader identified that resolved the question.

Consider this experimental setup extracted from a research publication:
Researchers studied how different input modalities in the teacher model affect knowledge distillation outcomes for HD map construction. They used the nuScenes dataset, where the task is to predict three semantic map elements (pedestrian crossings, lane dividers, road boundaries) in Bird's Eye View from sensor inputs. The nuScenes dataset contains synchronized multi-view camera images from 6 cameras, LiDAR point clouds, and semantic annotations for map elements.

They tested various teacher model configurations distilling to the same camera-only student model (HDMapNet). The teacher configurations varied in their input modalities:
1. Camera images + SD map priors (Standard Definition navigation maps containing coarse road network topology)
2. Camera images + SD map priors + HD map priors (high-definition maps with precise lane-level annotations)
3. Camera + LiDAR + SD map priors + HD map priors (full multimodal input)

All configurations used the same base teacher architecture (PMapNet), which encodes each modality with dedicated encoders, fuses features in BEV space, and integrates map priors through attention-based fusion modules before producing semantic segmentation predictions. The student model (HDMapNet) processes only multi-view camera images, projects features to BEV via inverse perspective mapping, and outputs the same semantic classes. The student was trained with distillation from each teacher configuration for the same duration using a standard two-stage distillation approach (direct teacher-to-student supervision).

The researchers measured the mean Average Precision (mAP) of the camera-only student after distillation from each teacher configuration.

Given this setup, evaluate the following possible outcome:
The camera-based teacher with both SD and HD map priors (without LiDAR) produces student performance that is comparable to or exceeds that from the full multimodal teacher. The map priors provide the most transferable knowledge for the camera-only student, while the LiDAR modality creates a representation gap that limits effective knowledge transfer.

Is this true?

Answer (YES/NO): NO